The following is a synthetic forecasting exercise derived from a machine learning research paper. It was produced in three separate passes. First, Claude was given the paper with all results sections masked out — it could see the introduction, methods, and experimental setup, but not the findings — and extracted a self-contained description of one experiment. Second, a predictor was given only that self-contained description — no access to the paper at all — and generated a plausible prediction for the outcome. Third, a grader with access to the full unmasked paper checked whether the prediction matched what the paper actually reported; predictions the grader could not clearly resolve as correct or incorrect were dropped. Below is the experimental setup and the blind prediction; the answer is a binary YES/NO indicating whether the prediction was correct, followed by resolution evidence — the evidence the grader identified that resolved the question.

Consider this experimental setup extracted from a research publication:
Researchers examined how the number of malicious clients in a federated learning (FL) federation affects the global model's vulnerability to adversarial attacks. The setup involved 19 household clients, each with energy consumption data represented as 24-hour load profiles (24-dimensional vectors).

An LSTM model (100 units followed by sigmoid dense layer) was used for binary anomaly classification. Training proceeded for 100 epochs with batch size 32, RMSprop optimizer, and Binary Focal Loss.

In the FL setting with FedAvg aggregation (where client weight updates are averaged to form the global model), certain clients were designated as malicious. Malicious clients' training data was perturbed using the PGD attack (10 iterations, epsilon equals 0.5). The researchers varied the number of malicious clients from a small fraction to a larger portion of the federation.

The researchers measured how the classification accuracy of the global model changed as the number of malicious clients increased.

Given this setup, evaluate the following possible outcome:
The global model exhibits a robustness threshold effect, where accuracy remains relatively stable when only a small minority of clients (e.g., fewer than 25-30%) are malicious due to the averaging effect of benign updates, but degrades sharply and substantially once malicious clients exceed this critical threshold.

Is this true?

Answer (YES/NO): NO